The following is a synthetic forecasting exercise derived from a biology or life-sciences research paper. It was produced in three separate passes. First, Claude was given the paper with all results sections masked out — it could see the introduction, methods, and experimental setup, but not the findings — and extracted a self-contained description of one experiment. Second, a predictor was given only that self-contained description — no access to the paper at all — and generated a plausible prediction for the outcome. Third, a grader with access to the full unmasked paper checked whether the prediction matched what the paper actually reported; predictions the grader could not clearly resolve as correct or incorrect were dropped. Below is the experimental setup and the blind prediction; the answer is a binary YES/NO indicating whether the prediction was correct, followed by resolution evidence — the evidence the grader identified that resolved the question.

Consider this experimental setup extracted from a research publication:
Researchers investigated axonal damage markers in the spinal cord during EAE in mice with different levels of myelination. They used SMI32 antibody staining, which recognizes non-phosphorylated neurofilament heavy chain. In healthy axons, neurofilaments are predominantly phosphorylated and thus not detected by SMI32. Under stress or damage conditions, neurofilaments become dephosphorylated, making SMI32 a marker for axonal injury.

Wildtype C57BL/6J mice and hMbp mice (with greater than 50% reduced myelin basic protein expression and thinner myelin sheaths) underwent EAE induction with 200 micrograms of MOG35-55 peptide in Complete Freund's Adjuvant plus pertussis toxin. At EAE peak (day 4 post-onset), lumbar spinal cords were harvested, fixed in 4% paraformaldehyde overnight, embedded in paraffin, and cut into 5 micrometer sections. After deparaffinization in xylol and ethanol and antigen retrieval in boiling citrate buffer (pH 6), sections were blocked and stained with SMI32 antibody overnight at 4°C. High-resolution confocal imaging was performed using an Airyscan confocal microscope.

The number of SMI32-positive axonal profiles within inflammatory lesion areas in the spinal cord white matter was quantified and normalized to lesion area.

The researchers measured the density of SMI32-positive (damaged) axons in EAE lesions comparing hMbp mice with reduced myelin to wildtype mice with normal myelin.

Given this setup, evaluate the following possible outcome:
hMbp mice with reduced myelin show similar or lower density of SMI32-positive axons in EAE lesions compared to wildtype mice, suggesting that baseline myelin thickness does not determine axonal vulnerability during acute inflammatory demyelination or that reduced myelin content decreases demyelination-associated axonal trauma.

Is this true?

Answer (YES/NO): YES